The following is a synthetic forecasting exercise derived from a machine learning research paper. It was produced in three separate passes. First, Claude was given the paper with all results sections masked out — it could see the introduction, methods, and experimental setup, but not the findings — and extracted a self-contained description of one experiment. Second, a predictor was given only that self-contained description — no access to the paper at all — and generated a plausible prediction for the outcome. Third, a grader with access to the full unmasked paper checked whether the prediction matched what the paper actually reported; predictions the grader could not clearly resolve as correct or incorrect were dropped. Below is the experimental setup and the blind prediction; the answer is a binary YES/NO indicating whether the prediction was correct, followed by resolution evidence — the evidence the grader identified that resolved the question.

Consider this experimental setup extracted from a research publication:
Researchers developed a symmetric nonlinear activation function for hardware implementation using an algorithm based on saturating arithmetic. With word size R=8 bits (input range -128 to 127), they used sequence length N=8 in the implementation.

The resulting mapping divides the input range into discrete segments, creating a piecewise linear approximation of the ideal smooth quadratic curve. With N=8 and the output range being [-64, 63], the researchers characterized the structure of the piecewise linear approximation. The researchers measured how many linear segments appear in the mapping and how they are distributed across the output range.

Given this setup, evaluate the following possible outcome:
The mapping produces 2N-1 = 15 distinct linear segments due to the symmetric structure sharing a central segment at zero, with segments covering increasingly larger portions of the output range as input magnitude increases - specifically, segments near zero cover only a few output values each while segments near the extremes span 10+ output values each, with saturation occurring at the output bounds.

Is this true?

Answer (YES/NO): NO